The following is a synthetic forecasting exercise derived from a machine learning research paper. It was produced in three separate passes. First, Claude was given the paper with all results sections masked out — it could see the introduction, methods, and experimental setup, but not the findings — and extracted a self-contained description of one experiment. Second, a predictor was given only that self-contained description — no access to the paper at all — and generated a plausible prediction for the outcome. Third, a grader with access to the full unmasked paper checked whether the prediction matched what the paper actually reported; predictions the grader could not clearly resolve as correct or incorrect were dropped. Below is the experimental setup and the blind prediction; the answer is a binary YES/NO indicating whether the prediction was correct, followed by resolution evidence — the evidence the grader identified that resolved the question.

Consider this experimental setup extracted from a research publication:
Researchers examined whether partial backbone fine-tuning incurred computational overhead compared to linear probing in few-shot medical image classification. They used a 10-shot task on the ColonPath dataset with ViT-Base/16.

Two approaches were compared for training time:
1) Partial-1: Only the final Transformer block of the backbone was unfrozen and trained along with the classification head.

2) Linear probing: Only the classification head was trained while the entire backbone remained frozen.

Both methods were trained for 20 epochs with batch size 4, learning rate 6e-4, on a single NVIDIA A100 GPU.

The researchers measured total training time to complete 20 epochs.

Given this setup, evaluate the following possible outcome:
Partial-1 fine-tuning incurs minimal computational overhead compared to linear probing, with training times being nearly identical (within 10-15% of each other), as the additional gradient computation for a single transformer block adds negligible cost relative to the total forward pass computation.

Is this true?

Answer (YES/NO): YES